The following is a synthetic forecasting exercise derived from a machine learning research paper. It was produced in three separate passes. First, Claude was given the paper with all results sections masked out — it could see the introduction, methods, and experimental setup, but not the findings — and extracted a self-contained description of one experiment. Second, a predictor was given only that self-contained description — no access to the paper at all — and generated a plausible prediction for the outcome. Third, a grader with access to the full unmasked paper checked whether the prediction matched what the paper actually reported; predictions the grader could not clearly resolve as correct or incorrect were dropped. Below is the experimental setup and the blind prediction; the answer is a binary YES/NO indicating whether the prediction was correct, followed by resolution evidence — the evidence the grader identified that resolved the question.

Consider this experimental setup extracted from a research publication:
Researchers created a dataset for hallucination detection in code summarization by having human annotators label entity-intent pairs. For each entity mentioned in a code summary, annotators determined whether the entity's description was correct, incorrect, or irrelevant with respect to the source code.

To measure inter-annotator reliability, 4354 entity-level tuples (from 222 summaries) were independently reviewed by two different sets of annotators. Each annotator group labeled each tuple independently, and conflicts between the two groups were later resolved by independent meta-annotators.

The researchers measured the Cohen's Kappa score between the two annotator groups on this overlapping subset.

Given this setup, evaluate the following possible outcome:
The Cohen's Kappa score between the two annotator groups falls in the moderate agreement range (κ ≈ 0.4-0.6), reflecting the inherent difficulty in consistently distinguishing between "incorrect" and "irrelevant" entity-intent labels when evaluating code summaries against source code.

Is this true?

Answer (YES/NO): NO